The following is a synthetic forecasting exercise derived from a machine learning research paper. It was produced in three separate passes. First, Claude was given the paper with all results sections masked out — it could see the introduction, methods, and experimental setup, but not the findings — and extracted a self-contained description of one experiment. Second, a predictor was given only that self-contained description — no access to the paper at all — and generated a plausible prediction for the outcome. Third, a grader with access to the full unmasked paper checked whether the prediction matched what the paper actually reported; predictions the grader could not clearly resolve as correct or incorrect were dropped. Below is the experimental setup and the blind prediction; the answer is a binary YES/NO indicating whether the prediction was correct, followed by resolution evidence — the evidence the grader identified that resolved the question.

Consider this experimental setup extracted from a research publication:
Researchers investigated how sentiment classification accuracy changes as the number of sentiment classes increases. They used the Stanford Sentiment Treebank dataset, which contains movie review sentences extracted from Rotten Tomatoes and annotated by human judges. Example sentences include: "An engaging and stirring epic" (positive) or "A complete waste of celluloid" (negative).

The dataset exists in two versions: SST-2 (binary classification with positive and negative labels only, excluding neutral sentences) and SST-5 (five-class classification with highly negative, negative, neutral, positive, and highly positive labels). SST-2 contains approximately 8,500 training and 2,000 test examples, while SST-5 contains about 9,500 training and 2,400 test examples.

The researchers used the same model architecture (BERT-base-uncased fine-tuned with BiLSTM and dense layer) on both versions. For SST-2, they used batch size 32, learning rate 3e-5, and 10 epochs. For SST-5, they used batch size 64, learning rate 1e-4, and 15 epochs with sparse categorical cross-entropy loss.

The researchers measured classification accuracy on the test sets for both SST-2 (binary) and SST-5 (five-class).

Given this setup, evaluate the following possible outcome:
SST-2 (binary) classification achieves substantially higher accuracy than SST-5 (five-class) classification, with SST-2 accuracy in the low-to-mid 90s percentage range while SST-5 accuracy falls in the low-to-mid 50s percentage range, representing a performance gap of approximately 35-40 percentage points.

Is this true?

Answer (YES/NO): NO